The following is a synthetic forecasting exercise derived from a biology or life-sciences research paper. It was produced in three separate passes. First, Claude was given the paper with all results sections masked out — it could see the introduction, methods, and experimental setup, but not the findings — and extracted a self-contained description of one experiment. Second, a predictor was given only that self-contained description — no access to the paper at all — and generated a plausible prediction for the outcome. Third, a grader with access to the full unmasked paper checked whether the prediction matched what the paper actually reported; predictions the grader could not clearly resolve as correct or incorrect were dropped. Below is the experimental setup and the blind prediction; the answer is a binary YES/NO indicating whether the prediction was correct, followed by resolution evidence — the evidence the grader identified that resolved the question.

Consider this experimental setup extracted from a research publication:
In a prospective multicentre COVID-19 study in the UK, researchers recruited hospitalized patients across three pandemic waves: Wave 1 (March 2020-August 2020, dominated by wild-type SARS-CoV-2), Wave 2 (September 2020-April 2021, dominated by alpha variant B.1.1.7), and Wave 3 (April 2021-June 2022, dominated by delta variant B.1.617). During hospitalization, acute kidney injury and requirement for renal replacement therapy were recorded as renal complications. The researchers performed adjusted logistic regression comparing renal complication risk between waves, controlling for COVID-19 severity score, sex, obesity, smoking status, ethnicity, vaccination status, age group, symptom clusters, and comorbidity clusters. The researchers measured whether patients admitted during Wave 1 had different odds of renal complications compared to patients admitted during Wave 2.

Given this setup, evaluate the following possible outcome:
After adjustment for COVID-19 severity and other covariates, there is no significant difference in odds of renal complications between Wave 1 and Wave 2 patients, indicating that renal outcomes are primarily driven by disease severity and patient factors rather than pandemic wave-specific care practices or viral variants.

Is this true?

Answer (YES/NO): NO